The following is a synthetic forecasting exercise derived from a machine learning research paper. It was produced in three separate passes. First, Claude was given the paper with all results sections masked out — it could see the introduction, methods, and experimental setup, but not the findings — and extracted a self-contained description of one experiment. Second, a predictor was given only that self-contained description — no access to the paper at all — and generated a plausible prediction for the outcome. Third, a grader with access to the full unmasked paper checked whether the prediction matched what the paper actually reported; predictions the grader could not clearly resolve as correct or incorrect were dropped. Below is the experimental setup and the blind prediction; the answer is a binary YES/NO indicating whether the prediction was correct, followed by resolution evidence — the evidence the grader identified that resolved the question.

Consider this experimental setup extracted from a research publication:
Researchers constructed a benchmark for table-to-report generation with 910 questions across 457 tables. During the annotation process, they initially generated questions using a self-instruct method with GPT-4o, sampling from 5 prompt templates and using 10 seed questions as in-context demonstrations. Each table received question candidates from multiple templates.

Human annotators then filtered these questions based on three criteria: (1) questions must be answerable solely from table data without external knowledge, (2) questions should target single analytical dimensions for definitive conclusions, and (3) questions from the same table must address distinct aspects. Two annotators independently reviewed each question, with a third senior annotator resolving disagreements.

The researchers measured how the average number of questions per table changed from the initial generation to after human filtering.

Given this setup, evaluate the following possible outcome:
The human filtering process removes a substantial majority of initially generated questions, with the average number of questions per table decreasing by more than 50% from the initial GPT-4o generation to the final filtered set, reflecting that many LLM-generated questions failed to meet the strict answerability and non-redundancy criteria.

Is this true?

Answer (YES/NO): NO